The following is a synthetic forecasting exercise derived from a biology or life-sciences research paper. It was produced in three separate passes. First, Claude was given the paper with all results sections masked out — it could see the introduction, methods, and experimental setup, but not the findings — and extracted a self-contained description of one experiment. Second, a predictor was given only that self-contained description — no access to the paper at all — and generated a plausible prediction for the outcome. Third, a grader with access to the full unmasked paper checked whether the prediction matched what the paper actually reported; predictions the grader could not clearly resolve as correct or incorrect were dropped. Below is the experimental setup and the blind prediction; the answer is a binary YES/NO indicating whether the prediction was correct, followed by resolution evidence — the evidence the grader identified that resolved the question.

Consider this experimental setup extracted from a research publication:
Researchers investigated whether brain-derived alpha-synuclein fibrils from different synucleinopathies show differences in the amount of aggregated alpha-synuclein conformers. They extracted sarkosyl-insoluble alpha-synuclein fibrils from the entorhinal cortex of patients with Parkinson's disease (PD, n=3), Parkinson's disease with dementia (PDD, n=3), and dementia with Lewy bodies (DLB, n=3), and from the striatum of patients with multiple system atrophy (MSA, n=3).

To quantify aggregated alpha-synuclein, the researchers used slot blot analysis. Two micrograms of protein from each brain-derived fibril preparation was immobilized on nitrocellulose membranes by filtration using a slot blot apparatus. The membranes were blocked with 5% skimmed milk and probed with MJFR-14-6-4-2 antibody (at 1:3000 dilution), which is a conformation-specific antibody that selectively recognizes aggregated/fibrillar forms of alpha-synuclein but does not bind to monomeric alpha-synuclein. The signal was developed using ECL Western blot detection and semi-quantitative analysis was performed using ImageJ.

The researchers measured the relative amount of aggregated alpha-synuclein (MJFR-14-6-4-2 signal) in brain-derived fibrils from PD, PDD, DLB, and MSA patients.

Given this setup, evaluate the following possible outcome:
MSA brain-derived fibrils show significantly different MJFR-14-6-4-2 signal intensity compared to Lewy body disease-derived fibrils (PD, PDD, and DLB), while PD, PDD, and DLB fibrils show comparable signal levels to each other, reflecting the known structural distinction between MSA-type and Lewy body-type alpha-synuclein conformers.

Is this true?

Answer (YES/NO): NO